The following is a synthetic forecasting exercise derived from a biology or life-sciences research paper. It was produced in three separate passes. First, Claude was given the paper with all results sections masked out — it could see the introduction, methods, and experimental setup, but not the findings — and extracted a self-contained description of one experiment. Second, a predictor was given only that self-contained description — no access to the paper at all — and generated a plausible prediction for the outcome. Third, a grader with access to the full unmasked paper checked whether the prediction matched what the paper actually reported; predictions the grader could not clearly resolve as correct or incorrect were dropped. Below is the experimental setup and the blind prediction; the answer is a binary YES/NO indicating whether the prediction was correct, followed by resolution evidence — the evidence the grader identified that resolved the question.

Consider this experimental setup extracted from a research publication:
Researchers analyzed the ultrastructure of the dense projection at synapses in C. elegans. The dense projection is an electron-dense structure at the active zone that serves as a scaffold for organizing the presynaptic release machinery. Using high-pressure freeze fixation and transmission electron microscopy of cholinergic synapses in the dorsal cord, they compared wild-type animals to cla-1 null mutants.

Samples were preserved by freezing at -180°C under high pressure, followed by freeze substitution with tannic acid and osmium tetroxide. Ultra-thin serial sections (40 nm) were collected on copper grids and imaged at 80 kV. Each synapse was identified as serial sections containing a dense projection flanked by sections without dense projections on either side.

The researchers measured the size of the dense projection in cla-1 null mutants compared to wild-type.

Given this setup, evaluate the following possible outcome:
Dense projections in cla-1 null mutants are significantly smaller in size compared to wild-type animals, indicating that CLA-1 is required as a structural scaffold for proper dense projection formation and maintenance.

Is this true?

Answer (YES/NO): YES